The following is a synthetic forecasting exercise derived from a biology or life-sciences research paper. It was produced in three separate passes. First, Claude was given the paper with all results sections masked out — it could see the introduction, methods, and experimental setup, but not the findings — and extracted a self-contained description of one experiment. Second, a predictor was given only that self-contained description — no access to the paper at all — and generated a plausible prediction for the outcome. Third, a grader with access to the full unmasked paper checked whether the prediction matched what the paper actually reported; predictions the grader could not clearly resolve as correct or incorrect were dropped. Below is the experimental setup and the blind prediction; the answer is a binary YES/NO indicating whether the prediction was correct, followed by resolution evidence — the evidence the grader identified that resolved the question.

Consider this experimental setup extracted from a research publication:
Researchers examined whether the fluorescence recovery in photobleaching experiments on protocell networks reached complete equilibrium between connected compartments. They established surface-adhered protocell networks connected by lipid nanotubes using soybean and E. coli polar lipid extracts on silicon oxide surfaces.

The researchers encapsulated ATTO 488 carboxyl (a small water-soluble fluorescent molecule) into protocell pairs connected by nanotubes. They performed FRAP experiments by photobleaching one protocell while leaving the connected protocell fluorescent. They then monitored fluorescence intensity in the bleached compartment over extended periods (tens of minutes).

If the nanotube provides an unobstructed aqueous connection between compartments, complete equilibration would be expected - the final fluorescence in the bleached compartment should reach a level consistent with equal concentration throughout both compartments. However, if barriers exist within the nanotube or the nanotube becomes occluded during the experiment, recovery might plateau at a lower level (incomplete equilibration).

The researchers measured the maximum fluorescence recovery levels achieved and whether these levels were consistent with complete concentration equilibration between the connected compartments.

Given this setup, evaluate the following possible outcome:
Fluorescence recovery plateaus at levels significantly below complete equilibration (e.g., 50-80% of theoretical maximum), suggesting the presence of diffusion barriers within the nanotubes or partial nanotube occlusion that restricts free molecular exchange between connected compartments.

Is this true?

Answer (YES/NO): NO